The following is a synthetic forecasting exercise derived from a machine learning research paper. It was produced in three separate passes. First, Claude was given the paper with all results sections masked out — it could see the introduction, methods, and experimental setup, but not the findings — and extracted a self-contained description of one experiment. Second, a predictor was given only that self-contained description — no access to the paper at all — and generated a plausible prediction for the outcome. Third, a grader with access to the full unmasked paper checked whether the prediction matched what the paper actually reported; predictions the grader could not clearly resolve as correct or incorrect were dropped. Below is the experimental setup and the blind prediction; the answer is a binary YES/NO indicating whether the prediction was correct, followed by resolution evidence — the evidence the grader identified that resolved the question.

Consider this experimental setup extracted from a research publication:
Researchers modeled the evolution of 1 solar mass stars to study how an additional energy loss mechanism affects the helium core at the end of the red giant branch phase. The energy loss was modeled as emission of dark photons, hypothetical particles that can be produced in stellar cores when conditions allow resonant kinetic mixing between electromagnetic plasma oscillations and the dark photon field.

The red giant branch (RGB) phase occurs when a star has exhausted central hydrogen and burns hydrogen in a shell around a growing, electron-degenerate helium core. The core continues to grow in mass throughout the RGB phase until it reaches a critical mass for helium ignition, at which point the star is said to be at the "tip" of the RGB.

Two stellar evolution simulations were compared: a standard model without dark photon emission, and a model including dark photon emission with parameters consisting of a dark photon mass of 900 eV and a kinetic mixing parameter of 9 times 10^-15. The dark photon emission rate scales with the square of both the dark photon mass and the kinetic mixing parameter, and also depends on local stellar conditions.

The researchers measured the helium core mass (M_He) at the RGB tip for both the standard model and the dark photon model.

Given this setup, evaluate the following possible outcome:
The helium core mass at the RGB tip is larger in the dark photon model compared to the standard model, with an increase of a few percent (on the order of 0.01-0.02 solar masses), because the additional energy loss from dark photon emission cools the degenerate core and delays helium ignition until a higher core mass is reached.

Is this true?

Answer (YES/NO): NO